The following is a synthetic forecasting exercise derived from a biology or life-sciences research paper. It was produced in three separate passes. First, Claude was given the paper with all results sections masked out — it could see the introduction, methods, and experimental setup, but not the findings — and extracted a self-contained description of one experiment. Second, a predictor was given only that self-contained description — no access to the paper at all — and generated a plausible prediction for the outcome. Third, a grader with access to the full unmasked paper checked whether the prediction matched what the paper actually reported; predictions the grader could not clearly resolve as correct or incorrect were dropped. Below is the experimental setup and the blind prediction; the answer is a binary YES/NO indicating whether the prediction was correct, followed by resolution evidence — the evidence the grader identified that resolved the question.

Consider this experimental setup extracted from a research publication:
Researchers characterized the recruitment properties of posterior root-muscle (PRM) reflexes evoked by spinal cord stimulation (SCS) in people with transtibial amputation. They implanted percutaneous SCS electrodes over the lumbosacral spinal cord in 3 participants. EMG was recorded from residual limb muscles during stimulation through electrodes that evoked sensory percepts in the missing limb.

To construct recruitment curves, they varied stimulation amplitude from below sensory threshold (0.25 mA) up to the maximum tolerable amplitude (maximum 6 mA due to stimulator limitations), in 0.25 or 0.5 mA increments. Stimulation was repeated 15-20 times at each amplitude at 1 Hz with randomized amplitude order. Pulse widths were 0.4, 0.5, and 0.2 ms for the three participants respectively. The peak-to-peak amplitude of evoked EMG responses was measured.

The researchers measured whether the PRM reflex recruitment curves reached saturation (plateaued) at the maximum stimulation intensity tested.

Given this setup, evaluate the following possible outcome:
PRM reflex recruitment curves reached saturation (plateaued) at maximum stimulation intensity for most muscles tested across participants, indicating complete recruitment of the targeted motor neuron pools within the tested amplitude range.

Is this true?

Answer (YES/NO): NO